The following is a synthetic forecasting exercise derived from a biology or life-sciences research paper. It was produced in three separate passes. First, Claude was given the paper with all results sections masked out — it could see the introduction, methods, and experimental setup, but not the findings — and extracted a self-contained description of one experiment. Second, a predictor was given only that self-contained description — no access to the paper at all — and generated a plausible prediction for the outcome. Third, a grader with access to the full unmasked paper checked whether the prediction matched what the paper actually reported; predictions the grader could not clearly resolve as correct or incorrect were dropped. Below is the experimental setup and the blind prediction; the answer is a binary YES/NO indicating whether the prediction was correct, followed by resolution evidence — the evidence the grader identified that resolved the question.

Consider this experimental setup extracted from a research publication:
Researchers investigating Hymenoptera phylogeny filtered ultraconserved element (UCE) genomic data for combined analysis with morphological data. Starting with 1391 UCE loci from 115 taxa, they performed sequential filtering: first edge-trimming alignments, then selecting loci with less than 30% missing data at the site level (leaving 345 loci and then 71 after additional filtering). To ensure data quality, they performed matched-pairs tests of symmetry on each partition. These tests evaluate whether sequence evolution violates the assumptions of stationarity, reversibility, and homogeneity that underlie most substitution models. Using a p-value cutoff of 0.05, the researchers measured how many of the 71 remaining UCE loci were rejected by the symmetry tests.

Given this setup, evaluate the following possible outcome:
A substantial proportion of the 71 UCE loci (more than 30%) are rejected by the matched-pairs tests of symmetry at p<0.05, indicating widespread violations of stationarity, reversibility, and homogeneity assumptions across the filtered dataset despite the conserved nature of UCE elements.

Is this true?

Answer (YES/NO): YES